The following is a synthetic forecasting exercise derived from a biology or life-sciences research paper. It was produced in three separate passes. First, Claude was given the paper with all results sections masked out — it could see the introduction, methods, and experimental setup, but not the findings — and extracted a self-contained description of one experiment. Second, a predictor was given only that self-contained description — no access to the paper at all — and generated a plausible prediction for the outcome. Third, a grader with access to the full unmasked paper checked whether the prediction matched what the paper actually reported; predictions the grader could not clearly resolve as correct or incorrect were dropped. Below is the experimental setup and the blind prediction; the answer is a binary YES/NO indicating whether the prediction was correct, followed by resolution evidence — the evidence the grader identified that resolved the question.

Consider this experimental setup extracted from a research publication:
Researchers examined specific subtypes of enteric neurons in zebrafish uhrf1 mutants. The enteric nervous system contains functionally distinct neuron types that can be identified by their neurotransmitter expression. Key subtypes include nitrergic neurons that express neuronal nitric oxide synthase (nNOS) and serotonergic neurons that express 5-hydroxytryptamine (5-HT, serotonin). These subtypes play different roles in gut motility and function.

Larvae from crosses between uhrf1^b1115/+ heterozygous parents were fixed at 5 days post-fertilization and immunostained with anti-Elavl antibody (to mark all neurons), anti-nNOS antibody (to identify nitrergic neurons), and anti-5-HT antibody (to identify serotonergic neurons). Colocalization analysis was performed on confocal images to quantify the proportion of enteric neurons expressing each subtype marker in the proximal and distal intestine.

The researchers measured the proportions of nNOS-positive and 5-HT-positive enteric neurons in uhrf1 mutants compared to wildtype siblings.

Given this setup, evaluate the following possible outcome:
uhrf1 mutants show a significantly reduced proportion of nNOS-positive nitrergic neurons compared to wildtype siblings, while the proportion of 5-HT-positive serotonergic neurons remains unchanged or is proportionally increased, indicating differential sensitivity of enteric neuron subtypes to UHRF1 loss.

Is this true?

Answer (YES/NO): NO